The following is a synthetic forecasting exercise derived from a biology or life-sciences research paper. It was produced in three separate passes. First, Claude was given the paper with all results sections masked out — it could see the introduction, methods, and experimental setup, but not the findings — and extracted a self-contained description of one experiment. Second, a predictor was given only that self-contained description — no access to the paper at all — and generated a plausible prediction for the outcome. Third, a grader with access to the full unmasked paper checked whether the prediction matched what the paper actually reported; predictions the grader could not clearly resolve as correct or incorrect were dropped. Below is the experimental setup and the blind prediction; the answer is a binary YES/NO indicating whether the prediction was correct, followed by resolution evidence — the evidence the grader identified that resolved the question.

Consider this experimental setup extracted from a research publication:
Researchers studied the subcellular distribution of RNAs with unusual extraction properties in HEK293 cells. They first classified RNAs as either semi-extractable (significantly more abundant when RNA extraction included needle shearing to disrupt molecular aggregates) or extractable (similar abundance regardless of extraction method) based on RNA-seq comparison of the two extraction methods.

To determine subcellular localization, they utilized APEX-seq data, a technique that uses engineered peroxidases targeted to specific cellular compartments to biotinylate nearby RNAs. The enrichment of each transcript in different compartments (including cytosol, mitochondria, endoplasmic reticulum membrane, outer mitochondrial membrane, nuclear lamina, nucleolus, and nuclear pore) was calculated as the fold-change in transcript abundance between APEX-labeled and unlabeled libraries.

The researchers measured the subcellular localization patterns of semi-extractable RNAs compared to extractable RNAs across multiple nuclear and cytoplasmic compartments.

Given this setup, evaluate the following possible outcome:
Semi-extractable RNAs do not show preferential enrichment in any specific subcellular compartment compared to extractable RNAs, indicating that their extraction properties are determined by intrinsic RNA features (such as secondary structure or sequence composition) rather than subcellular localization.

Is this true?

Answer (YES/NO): NO